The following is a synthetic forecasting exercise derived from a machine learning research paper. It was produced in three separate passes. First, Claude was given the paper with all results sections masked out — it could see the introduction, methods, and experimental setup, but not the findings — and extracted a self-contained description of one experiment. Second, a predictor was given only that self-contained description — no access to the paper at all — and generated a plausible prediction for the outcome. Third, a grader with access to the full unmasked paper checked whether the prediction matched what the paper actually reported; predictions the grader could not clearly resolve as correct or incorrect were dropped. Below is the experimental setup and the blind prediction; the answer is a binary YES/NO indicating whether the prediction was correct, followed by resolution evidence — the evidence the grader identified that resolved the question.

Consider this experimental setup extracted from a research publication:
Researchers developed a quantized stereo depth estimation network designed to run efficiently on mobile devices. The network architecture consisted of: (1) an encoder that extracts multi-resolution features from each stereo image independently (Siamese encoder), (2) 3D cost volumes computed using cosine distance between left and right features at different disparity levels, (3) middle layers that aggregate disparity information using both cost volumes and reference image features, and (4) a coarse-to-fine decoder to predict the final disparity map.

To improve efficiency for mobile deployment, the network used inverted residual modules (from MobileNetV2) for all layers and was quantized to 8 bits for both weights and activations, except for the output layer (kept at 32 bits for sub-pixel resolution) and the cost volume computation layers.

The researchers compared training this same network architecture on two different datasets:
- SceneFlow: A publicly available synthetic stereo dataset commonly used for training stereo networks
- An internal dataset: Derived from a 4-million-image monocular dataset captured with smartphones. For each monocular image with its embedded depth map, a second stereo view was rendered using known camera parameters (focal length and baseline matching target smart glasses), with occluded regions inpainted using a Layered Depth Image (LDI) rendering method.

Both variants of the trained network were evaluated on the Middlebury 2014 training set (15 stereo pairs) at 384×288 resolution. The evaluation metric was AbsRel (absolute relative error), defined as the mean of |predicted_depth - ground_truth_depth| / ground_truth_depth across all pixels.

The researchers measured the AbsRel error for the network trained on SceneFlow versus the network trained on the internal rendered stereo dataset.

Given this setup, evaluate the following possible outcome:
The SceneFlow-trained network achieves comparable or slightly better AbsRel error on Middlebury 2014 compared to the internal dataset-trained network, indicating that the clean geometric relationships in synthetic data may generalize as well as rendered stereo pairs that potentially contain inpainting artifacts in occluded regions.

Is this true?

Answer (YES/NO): NO